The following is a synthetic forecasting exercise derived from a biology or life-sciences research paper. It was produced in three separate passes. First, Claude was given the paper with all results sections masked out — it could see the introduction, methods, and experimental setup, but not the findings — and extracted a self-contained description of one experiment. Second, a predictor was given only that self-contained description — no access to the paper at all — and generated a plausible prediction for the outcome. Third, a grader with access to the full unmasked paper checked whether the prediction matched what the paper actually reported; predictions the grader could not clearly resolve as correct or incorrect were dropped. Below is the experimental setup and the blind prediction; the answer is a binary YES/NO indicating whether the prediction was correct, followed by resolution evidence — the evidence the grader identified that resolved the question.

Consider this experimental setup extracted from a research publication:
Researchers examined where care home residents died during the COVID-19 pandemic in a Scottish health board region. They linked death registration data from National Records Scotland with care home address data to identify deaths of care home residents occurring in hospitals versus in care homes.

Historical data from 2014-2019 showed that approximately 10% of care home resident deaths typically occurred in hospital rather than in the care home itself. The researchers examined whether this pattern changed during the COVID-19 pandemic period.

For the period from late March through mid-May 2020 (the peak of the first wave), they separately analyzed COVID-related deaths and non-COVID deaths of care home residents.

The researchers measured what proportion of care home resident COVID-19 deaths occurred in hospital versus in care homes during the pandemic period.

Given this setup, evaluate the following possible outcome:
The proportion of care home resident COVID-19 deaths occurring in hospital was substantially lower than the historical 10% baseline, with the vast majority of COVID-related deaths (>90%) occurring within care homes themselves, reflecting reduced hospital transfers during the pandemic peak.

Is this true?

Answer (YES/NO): YES